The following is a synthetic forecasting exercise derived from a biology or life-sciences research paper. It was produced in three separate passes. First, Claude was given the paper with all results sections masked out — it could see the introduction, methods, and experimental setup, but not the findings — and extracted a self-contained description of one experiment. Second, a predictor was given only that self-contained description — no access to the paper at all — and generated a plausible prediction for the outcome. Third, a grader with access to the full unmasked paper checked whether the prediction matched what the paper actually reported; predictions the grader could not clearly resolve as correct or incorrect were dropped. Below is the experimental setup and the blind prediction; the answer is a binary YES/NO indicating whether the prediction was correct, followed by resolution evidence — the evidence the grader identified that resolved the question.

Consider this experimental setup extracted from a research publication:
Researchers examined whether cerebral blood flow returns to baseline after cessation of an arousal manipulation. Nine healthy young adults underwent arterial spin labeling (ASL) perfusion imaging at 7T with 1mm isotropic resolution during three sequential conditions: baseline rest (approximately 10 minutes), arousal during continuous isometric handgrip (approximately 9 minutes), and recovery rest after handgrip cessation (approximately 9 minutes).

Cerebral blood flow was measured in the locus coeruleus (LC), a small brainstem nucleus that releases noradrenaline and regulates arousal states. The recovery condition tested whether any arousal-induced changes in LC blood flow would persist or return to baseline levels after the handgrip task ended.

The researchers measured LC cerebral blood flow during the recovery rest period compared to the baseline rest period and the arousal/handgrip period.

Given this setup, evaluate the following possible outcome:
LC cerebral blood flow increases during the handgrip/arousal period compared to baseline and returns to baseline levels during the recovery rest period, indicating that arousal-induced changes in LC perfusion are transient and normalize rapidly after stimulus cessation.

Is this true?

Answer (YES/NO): NO